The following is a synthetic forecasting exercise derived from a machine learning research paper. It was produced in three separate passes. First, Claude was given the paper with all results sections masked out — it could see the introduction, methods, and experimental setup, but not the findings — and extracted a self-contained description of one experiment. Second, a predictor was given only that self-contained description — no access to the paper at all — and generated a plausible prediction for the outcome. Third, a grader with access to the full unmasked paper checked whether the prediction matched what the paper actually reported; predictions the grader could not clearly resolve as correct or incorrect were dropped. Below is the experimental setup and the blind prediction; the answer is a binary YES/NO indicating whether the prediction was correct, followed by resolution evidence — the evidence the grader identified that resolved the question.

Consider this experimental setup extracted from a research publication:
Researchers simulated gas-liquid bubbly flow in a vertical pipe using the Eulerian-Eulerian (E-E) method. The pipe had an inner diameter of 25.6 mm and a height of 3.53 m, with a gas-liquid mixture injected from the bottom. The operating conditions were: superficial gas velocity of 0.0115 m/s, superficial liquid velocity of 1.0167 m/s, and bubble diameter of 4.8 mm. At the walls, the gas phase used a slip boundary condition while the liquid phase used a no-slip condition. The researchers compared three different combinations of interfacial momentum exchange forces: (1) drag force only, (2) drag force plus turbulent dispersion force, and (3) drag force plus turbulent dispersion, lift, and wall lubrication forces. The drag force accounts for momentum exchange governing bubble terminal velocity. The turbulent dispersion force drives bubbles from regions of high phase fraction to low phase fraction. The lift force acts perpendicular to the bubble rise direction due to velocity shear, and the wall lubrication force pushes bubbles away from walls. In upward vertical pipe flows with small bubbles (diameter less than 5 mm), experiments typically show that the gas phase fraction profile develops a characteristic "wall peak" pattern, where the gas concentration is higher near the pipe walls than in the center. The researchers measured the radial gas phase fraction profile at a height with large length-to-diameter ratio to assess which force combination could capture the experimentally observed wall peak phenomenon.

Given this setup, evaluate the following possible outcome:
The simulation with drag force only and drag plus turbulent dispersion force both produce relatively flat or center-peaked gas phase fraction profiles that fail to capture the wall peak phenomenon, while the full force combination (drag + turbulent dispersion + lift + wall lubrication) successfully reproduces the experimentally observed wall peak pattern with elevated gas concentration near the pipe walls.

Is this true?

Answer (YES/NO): YES